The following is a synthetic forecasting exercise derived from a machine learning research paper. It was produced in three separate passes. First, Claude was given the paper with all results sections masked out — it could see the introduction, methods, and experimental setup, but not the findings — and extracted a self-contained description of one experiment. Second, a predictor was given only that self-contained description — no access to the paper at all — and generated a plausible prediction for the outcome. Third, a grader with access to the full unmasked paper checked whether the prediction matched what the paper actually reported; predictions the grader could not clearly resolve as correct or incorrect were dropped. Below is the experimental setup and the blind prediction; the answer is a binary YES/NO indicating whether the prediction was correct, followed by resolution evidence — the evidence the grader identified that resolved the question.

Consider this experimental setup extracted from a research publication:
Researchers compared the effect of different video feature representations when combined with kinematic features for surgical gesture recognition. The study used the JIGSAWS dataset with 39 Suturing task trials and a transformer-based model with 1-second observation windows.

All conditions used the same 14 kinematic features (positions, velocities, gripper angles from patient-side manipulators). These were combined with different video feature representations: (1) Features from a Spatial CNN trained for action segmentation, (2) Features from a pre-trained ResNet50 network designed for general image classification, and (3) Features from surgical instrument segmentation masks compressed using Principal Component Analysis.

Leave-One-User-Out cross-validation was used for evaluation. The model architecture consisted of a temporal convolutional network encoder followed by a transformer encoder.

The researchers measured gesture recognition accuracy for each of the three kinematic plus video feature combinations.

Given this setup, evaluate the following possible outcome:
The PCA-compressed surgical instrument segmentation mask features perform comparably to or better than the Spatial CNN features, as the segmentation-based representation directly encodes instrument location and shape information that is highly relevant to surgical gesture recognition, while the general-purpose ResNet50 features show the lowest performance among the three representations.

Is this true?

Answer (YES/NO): NO